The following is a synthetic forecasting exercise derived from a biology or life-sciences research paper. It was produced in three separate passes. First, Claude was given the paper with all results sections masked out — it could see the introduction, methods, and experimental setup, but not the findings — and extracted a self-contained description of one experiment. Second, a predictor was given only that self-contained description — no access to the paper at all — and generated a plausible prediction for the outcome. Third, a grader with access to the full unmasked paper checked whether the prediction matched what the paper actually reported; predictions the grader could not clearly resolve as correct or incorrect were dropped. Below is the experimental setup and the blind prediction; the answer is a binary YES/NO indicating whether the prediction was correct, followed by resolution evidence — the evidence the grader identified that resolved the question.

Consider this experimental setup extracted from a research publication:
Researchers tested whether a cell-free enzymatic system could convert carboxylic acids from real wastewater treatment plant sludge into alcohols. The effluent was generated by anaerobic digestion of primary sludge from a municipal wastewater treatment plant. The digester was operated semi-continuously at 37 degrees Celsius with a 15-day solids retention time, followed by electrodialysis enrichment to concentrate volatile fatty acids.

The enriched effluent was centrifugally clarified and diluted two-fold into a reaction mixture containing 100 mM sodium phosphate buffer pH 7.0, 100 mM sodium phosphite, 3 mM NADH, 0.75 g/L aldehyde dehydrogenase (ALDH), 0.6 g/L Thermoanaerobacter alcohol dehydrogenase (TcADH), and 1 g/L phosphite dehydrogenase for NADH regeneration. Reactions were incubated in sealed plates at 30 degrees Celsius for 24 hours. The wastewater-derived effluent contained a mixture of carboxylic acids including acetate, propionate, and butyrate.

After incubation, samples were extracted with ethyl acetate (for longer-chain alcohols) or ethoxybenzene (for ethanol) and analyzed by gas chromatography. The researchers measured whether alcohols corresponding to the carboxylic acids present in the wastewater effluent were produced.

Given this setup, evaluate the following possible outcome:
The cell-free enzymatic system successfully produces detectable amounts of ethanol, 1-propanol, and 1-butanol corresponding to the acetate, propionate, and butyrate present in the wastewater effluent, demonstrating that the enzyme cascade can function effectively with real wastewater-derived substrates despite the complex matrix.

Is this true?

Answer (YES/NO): YES